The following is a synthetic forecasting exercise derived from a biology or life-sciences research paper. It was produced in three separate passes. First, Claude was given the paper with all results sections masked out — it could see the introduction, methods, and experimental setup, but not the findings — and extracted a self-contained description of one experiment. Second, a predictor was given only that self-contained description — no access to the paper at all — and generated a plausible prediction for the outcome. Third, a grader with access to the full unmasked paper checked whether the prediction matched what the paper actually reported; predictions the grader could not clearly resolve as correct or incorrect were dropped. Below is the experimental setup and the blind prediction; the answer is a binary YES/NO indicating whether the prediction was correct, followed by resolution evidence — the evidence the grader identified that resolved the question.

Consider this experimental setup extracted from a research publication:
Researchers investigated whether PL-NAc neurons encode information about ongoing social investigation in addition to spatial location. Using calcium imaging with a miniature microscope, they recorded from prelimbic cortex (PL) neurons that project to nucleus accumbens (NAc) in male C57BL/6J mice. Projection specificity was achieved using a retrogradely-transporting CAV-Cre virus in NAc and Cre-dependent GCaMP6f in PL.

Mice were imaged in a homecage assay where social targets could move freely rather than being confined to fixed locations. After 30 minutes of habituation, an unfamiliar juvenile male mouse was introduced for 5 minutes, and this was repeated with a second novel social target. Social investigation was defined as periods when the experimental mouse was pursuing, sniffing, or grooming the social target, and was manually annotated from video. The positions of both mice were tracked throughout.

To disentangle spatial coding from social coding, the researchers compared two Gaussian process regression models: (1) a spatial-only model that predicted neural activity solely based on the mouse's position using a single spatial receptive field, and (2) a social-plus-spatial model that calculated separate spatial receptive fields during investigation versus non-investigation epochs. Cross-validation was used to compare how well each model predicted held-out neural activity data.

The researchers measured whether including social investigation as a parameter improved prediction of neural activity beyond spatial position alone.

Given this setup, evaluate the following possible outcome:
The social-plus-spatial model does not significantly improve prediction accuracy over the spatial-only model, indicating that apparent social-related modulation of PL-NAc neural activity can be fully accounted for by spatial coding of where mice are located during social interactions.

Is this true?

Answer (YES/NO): NO